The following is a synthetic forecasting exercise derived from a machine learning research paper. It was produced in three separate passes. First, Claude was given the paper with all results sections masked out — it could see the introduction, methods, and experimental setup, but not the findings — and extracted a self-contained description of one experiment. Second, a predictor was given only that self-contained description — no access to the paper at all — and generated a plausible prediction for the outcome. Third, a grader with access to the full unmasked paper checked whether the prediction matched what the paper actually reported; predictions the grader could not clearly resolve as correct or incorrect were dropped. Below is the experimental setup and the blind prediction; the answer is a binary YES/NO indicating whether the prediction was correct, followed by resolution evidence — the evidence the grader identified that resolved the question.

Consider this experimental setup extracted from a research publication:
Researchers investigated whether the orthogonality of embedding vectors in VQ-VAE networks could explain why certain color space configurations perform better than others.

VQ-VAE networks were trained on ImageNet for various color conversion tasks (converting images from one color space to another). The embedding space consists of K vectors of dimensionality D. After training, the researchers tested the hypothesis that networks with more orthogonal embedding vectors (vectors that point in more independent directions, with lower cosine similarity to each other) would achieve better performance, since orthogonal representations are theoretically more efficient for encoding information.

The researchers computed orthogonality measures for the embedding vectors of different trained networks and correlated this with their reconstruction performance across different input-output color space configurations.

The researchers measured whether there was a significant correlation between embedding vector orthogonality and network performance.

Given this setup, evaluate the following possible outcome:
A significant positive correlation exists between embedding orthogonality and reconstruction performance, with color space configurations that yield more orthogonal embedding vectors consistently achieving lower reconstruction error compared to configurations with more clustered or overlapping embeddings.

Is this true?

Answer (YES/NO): NO